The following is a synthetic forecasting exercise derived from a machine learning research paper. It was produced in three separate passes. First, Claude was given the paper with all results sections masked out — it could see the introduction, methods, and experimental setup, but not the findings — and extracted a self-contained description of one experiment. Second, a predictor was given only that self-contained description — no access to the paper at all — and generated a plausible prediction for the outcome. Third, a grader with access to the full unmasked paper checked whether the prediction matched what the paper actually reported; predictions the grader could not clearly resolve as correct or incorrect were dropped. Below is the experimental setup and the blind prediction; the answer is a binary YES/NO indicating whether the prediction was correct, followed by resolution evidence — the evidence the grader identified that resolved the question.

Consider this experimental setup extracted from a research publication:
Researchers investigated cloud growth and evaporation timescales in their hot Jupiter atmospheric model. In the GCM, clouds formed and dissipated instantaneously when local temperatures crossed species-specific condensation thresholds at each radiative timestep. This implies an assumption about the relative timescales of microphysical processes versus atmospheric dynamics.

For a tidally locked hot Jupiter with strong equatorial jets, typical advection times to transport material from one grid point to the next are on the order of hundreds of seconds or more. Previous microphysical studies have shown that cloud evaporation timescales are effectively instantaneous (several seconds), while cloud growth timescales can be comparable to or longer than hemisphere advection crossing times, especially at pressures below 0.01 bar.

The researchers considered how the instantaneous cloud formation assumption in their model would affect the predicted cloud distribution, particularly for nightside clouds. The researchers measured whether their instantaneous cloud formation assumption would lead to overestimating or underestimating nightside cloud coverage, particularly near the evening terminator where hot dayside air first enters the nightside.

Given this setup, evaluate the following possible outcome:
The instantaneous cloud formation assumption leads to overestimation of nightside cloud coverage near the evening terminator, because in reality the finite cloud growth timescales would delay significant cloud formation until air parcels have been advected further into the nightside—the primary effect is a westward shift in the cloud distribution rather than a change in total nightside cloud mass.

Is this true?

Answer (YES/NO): NO